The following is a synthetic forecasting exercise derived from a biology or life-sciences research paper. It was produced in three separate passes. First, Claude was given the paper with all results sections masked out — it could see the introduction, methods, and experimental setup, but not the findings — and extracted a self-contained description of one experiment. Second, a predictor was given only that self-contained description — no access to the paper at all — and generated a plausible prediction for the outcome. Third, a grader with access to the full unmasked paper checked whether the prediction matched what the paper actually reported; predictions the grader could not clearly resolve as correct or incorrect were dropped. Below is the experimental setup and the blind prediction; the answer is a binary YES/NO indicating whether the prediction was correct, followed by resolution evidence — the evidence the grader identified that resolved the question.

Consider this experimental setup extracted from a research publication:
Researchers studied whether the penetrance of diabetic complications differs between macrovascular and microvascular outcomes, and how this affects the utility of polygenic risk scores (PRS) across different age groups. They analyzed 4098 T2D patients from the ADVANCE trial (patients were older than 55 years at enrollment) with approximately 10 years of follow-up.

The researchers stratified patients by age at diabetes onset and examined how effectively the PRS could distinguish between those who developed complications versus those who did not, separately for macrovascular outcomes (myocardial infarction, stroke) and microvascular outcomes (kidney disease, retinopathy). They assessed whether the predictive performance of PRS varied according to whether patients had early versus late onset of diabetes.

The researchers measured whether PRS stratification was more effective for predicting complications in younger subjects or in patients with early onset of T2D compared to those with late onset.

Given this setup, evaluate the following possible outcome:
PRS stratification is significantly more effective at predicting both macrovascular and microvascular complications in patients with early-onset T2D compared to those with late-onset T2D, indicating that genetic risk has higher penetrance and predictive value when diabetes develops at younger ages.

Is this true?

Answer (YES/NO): YES